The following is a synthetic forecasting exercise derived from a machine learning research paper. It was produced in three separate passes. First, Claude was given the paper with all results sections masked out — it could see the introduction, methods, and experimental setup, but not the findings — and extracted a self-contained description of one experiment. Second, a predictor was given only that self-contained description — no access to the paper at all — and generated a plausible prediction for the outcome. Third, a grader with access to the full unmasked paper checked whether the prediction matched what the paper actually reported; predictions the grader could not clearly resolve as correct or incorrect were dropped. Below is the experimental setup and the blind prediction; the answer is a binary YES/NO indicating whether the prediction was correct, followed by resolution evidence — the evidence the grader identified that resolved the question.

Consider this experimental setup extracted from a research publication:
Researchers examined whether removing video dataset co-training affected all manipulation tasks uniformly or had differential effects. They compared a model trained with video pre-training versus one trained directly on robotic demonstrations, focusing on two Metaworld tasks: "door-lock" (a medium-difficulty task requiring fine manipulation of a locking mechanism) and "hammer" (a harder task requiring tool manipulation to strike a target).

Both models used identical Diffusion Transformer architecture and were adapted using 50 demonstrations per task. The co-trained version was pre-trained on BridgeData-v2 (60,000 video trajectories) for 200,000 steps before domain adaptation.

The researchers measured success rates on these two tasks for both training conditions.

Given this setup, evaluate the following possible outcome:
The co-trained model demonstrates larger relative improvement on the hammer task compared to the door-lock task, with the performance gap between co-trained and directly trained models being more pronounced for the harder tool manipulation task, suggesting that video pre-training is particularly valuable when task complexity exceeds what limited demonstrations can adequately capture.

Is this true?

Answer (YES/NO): NO